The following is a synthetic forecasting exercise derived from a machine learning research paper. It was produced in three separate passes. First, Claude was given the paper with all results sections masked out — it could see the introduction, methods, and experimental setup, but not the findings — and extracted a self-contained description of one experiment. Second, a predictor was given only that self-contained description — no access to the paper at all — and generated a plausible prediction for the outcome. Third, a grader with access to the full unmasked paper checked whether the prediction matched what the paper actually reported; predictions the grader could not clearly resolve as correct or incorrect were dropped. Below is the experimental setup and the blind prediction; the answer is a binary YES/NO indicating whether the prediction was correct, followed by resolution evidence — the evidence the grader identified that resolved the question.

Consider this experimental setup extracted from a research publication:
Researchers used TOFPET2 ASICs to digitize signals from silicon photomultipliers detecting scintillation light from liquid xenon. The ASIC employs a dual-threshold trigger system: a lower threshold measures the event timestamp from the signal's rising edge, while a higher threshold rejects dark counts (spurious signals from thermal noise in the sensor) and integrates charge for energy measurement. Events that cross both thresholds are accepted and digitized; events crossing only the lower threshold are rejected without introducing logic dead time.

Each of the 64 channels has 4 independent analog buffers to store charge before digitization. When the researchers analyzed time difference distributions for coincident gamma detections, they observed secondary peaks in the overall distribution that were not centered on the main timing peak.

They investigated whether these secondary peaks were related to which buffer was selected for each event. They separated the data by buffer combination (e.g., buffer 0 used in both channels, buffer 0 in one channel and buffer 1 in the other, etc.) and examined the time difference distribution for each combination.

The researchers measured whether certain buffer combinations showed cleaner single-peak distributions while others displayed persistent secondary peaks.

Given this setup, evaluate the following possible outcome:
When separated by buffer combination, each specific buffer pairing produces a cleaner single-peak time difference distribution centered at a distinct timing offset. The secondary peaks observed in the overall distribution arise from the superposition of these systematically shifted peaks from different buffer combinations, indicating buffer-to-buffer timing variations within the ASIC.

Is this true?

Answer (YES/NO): NO